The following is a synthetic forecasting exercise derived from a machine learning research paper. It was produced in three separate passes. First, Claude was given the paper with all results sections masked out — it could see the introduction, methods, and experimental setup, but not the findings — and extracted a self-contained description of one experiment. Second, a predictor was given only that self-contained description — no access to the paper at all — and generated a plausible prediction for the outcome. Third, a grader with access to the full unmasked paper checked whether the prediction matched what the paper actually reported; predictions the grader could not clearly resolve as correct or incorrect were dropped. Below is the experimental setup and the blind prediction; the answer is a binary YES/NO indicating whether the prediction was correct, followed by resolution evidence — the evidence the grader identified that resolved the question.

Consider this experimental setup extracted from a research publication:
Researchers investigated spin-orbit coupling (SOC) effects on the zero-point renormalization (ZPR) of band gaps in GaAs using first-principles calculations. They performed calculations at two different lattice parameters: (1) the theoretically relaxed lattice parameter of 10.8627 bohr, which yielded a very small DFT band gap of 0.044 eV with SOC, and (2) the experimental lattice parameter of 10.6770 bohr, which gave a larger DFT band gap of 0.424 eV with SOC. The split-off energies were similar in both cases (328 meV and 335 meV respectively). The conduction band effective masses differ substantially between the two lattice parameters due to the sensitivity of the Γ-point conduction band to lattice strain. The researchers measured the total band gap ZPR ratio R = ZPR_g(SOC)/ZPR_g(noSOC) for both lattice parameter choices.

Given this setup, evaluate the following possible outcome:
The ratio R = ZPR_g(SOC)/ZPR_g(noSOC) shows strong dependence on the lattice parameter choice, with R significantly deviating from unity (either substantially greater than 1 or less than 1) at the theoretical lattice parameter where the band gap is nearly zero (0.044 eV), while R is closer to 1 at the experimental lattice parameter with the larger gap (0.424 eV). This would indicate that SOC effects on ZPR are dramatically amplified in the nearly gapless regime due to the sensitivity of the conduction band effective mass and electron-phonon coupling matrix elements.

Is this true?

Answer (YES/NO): NO